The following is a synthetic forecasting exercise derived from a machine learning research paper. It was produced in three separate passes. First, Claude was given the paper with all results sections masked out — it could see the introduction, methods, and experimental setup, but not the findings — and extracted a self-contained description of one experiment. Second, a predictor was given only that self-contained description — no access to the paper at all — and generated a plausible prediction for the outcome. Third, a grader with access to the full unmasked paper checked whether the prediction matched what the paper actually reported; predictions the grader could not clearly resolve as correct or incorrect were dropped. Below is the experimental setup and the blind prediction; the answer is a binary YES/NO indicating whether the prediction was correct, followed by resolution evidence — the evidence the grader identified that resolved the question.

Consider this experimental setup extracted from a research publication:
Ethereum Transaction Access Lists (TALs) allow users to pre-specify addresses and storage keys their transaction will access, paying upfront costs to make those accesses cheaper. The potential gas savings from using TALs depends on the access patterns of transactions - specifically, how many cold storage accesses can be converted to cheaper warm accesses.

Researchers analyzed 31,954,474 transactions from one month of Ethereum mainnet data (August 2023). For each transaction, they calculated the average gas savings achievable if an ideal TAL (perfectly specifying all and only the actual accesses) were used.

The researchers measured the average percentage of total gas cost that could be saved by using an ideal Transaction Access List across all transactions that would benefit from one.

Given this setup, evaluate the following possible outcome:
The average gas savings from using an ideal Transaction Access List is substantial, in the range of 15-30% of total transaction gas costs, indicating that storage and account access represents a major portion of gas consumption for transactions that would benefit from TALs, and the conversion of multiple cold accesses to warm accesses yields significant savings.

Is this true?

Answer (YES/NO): NO